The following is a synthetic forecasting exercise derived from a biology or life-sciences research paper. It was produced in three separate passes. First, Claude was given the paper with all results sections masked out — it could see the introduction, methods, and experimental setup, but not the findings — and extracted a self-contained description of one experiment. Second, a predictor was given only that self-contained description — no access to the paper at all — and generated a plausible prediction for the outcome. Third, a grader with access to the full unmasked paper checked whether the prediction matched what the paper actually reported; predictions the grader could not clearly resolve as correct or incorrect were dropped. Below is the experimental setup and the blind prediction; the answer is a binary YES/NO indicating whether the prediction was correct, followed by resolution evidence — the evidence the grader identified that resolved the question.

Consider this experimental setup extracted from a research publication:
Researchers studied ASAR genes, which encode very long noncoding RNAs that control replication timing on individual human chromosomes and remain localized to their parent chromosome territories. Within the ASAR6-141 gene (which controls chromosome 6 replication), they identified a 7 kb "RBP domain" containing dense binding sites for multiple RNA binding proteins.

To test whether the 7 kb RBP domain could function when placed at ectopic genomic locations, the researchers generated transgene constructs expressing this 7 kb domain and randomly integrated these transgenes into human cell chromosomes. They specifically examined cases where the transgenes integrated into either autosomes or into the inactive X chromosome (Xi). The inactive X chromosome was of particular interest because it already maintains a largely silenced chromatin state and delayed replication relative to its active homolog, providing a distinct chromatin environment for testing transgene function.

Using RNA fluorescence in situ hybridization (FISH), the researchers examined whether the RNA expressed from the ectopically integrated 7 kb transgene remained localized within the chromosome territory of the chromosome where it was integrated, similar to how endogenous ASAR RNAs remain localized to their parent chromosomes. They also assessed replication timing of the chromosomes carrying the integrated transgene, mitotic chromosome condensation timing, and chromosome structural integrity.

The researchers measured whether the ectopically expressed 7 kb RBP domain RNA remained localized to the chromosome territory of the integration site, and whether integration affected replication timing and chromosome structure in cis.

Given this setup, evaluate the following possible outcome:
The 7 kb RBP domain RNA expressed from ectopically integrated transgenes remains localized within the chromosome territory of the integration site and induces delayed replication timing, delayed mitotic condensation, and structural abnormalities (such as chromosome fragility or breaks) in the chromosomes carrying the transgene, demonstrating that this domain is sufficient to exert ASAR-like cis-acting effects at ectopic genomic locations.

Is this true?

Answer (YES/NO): YES